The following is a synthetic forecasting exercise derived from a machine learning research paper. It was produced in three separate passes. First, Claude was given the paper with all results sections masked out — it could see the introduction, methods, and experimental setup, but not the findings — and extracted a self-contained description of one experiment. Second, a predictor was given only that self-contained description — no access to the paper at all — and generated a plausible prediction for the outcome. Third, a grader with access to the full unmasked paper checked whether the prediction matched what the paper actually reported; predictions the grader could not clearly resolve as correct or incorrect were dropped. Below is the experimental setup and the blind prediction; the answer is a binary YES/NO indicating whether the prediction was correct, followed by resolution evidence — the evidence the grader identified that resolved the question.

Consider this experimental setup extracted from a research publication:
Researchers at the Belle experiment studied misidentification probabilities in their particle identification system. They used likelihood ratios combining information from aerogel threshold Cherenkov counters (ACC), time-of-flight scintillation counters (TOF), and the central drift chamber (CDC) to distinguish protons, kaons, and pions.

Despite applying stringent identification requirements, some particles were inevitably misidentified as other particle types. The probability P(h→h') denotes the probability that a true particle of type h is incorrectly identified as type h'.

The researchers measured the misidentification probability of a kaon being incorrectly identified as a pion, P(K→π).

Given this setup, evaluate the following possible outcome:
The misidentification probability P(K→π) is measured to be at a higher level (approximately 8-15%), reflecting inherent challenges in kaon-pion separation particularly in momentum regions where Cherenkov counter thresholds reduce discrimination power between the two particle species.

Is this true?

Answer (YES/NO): YES